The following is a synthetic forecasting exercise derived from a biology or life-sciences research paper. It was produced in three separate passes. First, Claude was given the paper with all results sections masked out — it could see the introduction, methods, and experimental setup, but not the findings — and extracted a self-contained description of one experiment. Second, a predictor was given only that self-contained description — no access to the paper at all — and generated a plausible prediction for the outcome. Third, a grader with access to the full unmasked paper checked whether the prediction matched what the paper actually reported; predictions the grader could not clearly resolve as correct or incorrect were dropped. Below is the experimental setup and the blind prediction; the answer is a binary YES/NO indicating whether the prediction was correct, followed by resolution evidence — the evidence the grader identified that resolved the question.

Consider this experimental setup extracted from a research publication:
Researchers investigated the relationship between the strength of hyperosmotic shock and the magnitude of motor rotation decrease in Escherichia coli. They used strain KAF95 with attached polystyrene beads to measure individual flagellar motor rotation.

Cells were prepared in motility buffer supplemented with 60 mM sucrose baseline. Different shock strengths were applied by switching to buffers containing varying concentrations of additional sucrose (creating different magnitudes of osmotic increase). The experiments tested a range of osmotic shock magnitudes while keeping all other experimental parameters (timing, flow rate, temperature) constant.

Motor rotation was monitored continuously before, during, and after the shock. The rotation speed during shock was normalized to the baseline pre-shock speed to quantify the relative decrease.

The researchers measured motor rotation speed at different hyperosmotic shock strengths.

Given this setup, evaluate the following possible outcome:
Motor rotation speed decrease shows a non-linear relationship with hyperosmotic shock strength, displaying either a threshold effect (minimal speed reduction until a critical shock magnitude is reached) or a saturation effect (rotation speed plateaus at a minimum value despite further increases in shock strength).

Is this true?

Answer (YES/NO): NO